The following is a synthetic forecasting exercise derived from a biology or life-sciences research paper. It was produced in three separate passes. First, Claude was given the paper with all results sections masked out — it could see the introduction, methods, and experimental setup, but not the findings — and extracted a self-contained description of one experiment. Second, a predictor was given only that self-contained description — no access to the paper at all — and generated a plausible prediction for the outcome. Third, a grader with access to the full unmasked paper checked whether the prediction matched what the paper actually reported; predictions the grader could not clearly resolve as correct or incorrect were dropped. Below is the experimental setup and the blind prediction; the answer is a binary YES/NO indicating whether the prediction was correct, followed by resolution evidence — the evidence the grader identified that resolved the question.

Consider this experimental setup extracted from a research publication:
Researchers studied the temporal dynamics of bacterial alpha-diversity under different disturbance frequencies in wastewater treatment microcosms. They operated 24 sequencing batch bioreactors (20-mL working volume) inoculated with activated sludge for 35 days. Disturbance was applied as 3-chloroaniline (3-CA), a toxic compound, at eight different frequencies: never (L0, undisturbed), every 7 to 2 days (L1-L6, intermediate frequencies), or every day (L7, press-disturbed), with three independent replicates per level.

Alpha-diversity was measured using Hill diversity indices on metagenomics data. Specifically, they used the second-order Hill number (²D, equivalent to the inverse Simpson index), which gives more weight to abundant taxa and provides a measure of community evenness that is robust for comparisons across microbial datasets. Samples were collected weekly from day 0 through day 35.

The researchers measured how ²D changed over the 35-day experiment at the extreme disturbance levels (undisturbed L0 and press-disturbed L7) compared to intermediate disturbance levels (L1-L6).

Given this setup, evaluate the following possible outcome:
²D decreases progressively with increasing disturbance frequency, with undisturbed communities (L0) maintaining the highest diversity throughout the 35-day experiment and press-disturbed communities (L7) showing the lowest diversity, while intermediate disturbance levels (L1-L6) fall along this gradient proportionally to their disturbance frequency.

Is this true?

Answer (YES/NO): NO